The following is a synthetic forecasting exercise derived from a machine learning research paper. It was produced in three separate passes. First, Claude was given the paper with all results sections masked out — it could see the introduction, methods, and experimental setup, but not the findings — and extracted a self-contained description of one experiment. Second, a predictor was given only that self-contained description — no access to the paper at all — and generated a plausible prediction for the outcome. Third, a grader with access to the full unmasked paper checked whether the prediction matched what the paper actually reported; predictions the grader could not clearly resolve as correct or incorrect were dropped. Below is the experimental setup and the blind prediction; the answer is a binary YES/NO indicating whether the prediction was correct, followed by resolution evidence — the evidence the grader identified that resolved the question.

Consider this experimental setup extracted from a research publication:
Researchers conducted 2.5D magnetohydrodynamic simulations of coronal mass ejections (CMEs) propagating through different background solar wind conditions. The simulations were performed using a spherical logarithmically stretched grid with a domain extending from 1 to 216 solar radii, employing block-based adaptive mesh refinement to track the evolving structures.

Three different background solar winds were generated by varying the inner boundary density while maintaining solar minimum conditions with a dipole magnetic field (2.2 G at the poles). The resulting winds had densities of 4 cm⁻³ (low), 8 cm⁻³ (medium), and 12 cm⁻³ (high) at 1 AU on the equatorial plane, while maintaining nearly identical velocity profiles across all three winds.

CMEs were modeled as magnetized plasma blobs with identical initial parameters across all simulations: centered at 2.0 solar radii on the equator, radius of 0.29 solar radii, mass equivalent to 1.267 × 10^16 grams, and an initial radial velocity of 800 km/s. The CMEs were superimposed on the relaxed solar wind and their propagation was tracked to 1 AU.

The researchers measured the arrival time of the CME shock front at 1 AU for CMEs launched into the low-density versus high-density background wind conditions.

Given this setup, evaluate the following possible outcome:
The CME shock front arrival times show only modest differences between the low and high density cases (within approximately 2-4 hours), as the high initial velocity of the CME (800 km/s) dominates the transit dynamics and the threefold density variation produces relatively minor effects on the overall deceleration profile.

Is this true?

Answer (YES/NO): NO